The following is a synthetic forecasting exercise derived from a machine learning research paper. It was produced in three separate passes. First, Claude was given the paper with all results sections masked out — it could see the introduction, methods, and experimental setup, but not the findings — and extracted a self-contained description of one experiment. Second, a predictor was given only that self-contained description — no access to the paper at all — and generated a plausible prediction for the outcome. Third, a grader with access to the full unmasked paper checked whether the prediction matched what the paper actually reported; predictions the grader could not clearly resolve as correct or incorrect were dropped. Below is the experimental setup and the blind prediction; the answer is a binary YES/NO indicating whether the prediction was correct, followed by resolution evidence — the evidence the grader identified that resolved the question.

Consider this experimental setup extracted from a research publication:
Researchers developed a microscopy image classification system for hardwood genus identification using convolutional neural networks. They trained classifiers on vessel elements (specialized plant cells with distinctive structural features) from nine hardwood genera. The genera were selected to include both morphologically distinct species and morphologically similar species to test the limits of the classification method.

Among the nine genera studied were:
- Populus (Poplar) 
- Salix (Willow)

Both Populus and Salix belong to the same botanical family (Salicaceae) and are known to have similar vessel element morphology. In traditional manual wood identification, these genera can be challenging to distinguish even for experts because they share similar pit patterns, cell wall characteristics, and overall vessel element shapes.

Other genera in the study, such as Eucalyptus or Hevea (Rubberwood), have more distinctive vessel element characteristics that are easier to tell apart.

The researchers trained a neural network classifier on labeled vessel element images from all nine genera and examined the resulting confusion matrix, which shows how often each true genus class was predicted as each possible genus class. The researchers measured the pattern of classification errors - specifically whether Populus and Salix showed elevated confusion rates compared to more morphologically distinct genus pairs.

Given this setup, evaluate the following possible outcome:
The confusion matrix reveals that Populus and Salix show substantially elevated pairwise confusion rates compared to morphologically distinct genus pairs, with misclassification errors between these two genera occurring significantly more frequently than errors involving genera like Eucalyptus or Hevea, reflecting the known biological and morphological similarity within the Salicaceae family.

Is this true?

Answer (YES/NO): YES